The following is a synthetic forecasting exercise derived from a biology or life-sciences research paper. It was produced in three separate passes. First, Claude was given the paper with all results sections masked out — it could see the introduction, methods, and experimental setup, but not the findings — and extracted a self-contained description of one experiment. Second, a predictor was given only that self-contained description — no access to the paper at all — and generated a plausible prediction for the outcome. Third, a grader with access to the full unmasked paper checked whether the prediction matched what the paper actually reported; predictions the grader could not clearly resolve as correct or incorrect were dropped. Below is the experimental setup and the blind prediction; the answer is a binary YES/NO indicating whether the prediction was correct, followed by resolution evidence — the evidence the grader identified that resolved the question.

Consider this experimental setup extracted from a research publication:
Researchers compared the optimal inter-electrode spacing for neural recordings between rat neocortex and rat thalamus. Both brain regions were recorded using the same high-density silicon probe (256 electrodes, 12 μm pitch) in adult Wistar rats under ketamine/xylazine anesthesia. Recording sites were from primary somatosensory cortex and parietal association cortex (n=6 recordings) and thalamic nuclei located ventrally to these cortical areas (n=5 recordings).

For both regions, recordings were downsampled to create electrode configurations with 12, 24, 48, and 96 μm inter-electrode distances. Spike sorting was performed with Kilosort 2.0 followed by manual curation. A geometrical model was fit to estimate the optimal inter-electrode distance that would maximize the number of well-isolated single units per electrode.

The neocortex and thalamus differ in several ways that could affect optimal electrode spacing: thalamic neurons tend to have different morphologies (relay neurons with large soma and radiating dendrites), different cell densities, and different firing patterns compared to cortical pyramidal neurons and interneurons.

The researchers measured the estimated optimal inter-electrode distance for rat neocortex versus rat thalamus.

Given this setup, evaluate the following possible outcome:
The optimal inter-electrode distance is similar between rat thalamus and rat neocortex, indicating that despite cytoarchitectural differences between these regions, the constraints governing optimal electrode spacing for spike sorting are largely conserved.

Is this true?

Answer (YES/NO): NO